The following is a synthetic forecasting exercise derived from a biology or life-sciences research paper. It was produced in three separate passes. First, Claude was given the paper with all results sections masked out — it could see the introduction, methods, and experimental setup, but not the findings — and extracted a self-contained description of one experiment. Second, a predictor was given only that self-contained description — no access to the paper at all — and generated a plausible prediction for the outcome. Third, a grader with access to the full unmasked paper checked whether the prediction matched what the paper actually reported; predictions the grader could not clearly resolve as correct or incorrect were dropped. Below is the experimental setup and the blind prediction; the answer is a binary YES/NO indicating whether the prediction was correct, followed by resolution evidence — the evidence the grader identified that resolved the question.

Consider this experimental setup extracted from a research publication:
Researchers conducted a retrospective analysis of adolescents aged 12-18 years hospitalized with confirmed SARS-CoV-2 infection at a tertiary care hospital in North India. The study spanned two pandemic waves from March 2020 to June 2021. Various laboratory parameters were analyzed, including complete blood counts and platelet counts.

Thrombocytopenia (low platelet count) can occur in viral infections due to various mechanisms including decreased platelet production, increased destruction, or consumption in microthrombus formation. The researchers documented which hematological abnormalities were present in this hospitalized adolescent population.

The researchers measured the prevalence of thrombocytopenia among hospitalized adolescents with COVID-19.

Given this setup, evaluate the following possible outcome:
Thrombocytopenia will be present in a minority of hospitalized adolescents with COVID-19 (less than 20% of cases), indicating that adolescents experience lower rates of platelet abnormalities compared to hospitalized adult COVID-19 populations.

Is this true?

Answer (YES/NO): YES